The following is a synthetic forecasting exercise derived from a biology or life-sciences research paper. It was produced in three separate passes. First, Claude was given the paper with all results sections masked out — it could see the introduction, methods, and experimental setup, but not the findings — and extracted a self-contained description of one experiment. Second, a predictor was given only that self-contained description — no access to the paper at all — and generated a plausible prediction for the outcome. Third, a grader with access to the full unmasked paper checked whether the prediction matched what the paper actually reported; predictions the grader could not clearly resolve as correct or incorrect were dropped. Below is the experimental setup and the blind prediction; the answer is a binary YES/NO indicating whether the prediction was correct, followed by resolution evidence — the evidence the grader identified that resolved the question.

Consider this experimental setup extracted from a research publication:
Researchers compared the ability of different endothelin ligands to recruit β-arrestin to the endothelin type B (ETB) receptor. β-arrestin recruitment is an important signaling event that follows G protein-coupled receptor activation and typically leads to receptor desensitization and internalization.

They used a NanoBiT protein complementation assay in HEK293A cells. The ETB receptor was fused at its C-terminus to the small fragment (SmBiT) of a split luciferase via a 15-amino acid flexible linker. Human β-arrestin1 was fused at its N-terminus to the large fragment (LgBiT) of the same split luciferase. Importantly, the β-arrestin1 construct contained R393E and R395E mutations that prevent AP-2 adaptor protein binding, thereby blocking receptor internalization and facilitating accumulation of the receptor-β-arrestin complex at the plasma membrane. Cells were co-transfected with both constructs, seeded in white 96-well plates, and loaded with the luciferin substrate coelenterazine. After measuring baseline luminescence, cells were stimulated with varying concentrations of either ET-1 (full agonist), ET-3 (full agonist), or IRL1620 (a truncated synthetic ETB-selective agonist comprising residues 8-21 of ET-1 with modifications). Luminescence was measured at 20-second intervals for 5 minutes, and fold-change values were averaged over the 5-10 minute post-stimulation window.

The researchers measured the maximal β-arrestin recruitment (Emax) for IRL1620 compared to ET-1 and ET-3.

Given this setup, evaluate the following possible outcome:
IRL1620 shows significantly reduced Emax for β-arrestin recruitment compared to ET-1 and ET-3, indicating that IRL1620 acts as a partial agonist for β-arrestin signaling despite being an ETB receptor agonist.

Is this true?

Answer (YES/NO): YES